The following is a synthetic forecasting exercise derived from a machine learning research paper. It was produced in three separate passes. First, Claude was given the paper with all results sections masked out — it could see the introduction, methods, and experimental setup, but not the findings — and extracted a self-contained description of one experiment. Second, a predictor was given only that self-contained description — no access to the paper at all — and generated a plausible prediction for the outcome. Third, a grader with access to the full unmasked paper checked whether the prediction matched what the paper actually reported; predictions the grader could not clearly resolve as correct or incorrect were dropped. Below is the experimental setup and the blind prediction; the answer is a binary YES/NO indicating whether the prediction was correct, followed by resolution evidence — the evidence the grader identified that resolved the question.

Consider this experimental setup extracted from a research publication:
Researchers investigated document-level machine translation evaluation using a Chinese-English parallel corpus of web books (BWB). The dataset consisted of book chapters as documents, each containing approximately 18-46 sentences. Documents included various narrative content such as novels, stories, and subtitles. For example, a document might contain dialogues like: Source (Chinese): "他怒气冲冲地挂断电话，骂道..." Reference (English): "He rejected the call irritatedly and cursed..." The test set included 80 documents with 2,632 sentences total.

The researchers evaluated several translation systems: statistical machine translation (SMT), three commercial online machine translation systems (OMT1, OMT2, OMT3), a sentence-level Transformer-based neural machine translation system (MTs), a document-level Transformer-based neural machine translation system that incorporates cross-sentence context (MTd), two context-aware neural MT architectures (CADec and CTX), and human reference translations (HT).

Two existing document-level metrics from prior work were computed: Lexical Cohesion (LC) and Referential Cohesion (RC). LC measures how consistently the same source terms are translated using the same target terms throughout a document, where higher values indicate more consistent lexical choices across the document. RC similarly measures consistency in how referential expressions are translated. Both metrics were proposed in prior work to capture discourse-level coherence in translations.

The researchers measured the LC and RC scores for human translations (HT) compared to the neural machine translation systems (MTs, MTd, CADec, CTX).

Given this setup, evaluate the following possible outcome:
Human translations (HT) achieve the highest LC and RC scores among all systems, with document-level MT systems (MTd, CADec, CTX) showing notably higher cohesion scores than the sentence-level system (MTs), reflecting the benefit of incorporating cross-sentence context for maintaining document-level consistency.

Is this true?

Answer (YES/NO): NO